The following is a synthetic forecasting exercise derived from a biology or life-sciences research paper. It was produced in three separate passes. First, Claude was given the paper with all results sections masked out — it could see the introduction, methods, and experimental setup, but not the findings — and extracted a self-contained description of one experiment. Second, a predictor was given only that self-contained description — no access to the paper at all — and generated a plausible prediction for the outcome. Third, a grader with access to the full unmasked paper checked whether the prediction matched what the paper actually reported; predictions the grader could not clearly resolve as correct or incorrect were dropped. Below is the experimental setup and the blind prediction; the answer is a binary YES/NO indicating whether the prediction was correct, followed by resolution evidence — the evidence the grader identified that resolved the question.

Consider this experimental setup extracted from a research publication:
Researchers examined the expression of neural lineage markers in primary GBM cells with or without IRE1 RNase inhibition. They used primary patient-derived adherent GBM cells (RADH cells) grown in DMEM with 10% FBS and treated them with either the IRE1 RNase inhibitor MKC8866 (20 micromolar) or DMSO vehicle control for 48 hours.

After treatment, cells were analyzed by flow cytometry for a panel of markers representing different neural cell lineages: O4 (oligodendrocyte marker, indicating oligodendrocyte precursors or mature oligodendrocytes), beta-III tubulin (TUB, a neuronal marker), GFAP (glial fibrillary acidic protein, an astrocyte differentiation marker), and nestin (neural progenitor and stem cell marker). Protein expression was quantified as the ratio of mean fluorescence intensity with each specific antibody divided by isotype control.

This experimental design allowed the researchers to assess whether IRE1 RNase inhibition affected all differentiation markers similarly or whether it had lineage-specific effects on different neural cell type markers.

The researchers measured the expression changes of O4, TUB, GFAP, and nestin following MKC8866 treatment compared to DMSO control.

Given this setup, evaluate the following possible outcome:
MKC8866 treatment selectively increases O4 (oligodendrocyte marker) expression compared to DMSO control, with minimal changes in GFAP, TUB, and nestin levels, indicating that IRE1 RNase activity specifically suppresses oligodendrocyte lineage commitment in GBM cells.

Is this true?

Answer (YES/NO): NO